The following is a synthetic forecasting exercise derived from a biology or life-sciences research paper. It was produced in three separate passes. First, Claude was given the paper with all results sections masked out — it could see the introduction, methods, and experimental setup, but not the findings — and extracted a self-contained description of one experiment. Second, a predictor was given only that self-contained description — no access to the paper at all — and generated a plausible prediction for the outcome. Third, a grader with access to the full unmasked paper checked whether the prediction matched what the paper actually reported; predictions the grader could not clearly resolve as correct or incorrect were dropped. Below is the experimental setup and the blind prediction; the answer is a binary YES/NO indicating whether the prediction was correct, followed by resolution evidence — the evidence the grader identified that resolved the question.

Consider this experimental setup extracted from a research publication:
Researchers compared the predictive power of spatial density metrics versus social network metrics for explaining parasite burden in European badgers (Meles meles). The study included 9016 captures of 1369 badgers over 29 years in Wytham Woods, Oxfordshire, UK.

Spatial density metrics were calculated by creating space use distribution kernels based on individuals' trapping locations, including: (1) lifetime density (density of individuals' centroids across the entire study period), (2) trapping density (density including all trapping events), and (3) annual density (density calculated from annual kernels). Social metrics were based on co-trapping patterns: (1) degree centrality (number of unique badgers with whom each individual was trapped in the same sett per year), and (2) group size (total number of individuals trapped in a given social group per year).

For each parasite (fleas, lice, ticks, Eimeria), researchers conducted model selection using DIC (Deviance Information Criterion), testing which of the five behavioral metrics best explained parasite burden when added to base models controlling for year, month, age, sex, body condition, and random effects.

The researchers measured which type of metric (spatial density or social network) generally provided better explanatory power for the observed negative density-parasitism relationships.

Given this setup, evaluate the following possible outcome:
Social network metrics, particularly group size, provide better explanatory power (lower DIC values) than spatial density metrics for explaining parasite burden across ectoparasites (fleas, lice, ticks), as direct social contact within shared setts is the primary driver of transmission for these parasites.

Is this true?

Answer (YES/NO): NO